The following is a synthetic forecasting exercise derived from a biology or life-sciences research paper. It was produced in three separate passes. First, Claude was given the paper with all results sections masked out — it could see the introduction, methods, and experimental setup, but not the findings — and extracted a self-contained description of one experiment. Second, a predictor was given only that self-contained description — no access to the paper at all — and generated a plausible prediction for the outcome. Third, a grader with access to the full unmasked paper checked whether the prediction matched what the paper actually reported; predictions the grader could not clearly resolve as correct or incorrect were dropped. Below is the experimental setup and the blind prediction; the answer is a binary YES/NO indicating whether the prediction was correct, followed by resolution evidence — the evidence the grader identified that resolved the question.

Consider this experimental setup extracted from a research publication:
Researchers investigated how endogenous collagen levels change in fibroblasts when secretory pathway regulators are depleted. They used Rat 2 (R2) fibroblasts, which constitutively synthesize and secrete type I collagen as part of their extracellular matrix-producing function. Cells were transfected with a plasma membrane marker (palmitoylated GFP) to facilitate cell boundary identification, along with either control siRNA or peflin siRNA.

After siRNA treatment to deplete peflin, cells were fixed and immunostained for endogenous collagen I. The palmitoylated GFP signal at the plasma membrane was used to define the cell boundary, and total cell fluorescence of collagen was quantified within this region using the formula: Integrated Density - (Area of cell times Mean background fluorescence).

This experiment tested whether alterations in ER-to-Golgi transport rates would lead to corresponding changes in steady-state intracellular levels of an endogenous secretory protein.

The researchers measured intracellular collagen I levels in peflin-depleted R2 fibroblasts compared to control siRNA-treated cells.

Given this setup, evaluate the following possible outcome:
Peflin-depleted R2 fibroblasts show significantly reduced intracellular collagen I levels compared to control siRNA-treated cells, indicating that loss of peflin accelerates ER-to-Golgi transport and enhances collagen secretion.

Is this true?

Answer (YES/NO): NO